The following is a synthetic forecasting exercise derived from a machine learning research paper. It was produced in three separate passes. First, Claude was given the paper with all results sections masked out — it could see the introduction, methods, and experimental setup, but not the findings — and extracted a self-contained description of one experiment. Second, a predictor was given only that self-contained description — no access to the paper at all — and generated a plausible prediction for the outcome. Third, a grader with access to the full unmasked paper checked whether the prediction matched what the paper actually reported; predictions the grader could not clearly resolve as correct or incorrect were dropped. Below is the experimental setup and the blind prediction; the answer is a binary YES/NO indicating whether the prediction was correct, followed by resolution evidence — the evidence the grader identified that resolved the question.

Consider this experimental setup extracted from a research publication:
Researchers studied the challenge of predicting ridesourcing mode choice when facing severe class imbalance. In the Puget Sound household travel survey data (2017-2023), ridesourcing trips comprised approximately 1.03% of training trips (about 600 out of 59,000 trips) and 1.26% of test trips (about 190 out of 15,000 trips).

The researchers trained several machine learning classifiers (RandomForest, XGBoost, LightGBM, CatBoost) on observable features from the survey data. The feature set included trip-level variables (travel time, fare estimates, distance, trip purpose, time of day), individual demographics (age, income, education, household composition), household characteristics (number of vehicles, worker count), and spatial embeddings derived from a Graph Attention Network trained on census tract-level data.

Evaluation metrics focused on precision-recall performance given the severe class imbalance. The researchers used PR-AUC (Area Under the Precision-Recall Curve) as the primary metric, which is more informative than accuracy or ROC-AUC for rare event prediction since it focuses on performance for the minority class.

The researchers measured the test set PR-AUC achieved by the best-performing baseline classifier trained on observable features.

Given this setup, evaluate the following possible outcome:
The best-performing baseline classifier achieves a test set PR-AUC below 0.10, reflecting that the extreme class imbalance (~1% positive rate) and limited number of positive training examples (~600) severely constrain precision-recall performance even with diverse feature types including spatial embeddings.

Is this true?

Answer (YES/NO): NO